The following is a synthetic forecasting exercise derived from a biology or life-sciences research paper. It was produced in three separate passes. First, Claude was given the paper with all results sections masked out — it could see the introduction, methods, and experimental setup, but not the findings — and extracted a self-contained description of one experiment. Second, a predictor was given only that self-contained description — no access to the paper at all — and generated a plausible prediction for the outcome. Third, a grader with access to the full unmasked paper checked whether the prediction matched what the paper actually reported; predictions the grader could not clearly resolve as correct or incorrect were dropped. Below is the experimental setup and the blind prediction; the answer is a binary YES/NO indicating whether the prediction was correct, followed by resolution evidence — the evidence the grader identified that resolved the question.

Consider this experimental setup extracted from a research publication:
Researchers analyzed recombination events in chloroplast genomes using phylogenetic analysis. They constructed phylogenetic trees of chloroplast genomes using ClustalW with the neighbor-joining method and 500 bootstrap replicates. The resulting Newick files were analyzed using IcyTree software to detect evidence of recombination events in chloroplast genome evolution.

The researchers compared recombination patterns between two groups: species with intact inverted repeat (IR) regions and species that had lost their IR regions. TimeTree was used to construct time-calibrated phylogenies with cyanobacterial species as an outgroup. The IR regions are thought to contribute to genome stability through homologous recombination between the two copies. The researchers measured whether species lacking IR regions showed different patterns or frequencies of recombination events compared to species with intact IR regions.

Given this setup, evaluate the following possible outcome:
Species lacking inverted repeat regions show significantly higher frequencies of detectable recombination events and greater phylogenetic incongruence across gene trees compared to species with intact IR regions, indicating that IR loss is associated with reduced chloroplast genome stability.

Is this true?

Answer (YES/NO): NO